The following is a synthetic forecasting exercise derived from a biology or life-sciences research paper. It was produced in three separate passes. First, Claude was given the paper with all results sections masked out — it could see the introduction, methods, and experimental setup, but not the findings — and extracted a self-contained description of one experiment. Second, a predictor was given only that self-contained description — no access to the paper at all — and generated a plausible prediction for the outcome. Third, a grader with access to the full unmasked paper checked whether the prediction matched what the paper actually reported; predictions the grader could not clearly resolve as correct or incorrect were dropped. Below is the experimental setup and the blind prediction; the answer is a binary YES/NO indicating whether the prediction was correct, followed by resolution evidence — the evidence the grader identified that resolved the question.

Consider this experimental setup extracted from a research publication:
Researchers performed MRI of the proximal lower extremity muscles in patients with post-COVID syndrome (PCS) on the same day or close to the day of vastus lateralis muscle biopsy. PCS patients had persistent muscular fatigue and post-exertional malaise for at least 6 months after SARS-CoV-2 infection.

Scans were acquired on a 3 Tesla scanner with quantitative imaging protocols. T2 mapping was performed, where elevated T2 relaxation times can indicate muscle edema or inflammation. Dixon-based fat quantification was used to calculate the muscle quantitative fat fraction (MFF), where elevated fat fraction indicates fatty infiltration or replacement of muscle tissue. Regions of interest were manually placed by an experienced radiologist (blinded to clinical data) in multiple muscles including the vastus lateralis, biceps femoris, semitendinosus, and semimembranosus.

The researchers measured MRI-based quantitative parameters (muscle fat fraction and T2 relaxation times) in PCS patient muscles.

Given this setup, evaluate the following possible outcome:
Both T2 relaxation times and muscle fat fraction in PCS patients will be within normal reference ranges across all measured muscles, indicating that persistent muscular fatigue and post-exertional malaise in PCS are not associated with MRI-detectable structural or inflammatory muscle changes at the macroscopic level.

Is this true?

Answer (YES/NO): NO